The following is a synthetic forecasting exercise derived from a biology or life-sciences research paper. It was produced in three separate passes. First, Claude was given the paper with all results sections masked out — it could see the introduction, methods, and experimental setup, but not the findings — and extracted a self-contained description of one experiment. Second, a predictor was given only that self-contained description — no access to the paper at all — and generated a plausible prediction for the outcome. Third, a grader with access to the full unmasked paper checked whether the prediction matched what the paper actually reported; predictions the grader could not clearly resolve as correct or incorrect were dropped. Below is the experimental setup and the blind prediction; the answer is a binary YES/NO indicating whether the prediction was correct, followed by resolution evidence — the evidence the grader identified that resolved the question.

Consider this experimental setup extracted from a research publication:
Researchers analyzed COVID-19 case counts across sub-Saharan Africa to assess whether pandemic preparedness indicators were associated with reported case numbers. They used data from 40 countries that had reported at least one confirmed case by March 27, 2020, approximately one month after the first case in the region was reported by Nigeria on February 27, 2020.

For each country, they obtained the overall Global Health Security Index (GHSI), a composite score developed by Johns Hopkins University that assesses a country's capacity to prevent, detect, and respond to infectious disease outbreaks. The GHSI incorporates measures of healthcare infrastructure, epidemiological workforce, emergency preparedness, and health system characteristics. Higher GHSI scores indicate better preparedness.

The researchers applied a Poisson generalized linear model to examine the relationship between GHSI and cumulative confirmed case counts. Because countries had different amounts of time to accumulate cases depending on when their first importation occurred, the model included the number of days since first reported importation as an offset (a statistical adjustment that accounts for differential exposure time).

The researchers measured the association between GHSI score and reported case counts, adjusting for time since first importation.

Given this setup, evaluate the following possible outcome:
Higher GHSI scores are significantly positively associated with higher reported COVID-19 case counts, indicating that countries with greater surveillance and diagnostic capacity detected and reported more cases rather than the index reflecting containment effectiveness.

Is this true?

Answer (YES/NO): YES